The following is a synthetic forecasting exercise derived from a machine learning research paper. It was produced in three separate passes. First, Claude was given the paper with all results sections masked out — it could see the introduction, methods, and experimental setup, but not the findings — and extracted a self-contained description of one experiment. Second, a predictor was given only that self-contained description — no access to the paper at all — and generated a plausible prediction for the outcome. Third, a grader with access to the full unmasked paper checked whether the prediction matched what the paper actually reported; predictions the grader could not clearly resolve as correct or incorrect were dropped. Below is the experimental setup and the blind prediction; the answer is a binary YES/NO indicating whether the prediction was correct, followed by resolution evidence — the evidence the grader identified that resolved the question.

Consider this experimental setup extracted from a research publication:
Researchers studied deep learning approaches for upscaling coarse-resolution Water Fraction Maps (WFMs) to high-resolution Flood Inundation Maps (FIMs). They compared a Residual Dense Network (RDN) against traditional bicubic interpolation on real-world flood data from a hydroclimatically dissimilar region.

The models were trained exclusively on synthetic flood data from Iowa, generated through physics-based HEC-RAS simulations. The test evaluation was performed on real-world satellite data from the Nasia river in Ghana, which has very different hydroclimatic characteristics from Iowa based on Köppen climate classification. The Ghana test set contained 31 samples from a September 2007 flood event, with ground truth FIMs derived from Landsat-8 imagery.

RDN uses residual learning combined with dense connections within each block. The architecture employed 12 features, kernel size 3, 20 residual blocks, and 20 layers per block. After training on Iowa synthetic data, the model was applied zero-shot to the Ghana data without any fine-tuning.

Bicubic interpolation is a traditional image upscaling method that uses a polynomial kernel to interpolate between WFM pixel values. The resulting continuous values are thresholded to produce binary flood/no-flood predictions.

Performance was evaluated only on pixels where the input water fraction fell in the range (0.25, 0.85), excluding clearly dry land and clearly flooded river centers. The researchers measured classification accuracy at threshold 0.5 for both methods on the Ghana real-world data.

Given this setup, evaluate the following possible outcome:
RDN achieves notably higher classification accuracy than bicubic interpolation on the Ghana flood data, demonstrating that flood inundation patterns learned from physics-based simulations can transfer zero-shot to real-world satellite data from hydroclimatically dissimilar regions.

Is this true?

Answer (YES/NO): NO